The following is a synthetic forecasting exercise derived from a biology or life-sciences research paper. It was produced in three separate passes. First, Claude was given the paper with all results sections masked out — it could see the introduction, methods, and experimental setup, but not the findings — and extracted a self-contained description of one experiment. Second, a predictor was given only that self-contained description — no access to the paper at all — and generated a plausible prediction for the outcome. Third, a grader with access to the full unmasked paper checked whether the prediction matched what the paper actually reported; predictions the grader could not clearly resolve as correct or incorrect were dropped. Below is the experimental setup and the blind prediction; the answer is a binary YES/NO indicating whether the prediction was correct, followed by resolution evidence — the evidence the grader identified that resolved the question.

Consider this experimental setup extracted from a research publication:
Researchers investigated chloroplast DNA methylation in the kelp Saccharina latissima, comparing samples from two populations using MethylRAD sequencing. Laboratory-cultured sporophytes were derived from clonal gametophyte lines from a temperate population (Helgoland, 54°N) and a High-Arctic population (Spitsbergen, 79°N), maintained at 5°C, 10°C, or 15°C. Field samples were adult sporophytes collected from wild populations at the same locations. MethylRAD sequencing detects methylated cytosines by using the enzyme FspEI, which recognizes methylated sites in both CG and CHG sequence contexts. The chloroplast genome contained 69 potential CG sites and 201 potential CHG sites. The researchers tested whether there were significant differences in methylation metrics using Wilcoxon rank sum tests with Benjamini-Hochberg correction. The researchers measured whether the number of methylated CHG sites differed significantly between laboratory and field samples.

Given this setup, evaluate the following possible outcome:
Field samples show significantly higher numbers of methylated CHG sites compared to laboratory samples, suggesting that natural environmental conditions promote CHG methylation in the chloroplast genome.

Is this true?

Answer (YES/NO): NO